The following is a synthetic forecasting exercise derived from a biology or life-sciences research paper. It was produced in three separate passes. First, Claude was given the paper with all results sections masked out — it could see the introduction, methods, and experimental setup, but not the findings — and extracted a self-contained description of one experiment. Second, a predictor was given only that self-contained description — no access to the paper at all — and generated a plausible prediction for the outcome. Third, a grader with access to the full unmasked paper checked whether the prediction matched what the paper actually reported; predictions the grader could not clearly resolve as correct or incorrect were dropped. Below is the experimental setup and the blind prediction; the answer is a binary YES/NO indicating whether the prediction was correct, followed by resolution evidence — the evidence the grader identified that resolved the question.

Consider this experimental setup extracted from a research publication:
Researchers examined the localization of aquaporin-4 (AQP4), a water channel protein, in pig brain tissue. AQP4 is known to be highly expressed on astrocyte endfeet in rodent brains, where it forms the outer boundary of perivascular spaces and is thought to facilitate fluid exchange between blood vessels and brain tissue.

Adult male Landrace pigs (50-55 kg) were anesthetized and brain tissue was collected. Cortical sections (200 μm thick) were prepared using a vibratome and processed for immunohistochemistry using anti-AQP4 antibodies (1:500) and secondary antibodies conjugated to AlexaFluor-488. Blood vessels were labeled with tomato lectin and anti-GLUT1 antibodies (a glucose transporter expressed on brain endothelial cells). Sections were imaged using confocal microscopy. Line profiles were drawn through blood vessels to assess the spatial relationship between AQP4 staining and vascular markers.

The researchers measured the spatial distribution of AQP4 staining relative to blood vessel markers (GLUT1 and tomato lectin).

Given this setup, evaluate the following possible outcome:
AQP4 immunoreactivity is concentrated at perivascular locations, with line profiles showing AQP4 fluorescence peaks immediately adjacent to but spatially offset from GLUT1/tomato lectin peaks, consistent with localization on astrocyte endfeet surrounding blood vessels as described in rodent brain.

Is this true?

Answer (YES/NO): YES